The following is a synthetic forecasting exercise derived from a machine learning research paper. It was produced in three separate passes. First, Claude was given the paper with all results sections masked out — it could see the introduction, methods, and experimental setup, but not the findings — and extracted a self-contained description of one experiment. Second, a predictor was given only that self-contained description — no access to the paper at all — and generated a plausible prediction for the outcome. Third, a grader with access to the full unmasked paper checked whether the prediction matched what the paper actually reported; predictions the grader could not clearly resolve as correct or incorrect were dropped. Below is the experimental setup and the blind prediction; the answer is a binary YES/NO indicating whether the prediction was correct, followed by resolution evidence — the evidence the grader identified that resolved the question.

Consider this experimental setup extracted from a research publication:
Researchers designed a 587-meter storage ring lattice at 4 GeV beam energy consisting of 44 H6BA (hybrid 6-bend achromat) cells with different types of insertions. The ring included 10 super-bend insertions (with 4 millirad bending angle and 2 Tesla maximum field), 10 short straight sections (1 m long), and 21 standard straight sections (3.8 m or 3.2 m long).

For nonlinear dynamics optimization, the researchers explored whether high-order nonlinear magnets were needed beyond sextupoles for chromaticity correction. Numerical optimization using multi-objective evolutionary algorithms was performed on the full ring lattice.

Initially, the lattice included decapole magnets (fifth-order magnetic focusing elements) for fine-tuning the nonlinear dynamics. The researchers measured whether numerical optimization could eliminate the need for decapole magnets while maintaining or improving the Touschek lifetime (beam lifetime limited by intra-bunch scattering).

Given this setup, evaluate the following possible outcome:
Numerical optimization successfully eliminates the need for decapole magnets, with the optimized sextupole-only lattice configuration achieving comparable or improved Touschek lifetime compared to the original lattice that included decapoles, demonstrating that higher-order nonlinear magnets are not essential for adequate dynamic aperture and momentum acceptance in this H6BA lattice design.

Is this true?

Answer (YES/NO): YES